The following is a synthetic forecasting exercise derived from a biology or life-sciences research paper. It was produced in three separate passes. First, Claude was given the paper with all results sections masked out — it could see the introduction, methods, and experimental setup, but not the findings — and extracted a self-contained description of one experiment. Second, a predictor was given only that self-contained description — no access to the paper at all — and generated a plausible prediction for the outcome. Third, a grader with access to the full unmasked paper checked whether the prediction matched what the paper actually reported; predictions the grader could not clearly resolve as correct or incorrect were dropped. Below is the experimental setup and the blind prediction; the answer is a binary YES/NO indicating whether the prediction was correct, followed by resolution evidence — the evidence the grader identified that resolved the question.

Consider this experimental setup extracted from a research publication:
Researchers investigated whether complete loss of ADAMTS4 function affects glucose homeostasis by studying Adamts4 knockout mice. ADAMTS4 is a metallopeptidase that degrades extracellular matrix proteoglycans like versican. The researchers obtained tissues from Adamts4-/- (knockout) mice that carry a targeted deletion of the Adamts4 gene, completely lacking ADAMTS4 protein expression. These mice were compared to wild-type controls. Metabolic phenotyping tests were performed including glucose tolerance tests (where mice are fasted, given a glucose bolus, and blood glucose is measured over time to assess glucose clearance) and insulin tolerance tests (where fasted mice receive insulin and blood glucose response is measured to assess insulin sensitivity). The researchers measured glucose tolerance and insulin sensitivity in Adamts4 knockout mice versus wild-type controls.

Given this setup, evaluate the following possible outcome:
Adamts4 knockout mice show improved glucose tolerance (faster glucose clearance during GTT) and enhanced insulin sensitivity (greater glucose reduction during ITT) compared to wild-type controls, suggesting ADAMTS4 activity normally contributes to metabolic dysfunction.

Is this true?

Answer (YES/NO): NO